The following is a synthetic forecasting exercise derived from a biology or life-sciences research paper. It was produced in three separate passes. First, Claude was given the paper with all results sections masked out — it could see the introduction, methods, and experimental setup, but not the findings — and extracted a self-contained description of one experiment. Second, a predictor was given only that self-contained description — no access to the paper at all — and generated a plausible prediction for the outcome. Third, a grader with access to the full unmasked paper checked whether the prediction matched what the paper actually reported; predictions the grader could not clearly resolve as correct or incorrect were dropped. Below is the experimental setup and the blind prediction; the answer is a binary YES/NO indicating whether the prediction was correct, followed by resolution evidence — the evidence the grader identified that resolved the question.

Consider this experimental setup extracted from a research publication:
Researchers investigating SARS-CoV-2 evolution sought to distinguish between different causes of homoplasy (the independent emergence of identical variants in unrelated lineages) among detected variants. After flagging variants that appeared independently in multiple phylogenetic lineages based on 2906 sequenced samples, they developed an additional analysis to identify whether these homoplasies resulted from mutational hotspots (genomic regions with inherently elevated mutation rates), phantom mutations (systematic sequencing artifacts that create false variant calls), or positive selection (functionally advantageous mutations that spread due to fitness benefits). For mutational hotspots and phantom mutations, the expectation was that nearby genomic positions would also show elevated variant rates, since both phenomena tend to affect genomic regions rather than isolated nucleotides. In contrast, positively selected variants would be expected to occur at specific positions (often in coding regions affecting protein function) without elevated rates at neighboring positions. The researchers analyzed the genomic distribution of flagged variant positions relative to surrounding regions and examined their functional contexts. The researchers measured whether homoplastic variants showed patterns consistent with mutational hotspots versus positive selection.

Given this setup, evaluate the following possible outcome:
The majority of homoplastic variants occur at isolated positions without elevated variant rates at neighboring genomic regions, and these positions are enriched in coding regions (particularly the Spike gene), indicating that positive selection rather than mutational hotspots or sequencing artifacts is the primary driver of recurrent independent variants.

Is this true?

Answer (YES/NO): NO